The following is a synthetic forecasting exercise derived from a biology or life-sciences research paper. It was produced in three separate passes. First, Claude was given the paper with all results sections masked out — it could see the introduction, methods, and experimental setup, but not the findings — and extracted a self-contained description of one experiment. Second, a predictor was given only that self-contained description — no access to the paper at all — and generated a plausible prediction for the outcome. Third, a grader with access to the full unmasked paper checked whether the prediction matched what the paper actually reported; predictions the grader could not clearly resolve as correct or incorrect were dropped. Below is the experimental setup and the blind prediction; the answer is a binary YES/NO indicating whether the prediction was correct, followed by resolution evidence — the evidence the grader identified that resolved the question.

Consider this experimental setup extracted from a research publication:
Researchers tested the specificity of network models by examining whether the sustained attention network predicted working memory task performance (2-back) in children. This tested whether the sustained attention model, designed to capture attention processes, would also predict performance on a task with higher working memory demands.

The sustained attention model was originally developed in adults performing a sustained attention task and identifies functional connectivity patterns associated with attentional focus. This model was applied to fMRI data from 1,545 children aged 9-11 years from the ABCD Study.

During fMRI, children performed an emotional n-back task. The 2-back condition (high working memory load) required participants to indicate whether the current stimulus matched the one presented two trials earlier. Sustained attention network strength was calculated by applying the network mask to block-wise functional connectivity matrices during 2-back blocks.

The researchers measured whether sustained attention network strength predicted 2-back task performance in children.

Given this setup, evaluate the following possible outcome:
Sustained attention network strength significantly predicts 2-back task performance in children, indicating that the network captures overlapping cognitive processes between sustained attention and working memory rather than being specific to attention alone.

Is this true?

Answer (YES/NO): NO